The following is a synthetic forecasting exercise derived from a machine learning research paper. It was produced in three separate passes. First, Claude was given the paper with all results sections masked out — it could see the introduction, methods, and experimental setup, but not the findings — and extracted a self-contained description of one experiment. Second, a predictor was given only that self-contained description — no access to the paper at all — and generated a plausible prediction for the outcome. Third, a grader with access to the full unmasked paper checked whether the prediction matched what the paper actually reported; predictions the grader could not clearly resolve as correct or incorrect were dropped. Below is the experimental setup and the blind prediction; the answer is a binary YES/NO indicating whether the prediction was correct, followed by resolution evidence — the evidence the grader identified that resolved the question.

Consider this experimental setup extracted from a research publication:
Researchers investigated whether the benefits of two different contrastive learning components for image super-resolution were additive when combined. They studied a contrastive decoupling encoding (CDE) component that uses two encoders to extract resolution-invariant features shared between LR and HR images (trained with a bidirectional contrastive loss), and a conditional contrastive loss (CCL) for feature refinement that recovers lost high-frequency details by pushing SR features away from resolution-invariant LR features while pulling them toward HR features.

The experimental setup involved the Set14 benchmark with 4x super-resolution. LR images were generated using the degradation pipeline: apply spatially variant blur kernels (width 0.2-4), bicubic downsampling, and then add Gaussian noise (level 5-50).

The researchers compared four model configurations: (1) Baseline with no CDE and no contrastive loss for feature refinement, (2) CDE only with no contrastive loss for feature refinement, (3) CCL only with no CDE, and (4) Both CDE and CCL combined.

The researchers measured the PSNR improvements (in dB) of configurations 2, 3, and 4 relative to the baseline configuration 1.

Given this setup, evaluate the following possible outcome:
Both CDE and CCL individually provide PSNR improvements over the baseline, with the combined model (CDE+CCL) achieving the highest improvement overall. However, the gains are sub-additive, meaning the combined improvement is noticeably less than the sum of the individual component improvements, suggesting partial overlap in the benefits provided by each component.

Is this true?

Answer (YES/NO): YES